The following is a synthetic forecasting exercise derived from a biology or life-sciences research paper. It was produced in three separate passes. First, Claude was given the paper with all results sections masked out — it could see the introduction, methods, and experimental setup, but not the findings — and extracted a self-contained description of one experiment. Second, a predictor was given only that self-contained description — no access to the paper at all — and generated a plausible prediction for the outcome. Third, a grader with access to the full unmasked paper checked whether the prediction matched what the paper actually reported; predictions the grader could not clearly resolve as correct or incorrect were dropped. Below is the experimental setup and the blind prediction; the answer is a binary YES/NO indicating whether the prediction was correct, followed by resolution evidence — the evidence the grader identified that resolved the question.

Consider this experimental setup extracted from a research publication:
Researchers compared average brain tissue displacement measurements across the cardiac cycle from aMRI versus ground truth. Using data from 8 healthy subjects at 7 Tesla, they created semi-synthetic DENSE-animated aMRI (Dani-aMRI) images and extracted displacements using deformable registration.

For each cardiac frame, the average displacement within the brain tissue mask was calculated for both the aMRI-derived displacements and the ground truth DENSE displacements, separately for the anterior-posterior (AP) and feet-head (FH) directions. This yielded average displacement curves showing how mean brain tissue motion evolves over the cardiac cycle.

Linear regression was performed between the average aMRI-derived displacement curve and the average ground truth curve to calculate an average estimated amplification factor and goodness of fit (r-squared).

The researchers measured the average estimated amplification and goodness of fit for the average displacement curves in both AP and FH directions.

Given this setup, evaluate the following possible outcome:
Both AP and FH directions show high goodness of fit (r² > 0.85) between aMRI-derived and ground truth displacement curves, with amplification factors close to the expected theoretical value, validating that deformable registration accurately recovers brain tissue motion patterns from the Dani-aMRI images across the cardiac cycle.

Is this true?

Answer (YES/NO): NO